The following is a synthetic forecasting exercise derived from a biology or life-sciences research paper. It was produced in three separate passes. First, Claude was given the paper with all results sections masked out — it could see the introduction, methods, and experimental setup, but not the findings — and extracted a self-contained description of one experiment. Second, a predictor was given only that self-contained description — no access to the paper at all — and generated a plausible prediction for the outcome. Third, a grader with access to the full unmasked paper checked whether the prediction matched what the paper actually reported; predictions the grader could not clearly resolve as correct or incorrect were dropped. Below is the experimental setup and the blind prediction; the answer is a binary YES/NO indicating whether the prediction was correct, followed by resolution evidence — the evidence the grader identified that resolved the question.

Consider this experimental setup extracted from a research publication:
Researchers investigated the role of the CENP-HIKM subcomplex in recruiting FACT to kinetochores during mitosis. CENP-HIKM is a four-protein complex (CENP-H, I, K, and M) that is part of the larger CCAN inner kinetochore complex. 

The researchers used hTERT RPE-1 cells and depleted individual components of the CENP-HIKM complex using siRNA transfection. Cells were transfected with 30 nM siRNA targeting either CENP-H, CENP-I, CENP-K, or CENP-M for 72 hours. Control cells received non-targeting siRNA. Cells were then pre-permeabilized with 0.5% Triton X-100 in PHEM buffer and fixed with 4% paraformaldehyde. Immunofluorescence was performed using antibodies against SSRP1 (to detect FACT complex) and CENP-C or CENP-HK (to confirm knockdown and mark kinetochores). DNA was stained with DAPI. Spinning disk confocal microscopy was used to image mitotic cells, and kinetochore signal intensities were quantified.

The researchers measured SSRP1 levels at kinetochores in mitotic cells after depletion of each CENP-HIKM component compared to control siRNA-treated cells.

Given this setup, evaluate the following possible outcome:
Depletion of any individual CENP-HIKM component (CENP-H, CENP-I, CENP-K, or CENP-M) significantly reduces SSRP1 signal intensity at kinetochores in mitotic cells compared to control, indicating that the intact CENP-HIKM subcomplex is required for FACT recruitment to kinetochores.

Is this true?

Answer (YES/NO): YES